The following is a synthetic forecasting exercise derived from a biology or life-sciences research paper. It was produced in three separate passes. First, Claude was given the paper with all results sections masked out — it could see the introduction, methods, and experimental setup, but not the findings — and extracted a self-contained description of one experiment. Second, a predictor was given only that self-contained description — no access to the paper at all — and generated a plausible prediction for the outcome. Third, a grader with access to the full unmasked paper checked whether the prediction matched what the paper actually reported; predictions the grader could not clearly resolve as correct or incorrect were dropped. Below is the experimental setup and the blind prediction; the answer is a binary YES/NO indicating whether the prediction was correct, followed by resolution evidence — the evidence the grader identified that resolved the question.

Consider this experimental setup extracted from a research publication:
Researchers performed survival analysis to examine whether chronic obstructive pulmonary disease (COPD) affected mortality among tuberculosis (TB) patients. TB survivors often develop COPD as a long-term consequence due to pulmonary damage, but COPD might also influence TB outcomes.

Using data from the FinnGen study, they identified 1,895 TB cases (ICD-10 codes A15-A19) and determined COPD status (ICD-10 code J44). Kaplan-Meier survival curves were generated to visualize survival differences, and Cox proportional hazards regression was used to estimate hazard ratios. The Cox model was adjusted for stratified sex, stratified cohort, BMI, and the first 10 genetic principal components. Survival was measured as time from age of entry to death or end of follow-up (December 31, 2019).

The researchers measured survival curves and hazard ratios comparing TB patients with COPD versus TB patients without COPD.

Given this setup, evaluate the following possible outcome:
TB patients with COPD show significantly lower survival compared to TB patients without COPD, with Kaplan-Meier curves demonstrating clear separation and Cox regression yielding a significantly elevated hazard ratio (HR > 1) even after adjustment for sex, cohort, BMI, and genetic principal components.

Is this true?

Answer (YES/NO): YES